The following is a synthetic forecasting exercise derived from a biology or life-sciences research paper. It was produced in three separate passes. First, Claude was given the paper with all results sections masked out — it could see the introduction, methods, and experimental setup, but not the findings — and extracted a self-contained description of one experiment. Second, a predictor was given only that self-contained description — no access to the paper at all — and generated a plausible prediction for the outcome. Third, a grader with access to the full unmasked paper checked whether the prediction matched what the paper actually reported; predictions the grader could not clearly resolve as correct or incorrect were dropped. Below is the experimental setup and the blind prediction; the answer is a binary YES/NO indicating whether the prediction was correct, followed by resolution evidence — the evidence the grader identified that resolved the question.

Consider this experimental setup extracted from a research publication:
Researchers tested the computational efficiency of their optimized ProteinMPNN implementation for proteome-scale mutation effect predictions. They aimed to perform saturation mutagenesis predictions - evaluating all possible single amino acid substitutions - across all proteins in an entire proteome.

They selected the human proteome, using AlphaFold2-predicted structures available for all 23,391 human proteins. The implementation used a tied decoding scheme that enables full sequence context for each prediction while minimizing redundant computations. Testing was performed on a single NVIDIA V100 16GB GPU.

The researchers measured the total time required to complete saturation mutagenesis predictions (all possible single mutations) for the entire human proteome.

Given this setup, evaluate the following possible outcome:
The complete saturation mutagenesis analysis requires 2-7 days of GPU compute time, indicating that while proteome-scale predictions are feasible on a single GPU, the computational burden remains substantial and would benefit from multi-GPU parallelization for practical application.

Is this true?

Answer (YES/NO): NO